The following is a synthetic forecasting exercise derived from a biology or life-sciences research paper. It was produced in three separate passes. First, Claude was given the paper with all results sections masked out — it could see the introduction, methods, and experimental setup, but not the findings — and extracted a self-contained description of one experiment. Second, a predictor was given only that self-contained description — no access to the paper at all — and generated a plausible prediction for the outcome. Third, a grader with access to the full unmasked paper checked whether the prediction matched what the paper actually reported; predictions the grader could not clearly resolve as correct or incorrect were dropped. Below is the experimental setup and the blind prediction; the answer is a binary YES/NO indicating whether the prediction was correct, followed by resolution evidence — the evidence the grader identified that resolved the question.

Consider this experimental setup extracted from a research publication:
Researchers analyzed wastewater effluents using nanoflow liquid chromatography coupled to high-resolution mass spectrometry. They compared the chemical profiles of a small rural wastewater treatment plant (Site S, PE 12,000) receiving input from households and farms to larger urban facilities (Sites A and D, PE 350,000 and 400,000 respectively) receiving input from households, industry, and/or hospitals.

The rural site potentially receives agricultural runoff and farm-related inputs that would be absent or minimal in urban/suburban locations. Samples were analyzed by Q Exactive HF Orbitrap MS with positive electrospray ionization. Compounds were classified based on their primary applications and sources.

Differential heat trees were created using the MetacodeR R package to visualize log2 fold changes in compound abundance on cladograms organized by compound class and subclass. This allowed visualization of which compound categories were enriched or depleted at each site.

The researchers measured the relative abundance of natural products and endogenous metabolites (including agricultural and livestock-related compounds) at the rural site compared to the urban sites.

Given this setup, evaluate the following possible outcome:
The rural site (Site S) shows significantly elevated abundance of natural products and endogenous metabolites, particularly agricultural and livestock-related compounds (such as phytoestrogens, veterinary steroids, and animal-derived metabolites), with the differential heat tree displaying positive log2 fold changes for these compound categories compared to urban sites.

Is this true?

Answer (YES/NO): NO